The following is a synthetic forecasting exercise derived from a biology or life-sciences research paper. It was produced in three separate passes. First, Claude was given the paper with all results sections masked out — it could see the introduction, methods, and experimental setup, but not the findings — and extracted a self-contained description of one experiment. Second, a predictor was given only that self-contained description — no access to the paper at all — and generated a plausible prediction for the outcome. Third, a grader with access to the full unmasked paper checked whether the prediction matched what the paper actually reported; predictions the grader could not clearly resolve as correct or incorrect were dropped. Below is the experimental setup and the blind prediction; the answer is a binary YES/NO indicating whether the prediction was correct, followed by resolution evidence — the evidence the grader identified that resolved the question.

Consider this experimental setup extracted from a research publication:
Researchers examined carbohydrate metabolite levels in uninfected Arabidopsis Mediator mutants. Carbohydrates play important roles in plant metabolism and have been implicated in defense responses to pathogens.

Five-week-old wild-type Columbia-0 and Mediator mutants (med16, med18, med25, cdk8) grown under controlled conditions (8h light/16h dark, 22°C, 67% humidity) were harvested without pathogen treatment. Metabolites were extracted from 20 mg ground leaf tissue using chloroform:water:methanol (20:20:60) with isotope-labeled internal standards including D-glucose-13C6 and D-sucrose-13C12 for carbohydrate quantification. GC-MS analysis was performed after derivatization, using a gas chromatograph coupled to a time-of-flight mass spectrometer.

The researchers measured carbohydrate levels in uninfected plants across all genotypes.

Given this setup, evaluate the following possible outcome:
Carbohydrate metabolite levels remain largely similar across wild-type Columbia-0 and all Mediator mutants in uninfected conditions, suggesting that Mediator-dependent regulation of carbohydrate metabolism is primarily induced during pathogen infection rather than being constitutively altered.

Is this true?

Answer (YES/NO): NO